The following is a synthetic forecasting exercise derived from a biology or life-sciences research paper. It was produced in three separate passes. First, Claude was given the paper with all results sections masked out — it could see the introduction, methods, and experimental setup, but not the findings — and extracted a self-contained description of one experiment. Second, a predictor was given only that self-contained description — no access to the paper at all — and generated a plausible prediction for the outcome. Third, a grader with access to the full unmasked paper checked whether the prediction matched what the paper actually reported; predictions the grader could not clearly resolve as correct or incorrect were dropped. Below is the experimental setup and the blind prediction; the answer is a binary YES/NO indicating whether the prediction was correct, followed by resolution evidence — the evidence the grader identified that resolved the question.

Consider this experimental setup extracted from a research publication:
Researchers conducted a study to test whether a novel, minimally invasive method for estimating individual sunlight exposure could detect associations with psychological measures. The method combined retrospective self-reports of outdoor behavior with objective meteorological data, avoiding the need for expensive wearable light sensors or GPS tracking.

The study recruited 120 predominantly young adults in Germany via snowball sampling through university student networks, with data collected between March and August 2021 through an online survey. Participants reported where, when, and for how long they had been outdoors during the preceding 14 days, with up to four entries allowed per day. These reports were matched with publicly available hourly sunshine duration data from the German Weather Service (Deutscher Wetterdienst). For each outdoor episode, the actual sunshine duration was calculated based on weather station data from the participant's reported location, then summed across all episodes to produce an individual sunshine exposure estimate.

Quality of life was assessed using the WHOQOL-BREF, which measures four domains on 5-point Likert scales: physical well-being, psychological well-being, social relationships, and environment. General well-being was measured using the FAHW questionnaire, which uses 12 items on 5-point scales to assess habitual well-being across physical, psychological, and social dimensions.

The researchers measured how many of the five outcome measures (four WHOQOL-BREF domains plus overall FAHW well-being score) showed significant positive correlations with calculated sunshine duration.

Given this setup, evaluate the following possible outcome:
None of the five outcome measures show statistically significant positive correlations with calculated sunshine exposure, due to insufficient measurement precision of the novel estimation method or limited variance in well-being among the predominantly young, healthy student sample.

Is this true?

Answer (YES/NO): NO